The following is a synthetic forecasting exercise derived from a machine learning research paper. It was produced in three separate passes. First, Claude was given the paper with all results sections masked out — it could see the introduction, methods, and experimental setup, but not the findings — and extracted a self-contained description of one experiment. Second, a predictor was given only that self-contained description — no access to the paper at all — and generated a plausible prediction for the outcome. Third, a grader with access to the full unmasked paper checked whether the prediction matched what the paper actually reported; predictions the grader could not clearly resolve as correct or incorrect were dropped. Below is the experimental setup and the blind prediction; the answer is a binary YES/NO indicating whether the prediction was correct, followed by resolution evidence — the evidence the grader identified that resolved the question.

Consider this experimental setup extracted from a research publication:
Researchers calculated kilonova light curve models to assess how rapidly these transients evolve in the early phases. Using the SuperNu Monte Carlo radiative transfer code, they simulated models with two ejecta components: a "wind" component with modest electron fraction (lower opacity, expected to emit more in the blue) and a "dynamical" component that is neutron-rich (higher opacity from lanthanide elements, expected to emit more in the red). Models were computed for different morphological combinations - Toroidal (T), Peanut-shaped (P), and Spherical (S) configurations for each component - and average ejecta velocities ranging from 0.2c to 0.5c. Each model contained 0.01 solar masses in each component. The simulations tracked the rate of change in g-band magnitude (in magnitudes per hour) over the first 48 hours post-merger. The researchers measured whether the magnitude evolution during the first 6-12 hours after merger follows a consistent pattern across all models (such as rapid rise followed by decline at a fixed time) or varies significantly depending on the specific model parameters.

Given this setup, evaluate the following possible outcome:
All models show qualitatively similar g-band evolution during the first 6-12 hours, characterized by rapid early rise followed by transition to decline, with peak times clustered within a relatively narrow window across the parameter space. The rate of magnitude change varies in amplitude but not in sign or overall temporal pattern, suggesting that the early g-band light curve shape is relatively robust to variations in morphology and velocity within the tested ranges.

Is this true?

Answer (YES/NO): NO